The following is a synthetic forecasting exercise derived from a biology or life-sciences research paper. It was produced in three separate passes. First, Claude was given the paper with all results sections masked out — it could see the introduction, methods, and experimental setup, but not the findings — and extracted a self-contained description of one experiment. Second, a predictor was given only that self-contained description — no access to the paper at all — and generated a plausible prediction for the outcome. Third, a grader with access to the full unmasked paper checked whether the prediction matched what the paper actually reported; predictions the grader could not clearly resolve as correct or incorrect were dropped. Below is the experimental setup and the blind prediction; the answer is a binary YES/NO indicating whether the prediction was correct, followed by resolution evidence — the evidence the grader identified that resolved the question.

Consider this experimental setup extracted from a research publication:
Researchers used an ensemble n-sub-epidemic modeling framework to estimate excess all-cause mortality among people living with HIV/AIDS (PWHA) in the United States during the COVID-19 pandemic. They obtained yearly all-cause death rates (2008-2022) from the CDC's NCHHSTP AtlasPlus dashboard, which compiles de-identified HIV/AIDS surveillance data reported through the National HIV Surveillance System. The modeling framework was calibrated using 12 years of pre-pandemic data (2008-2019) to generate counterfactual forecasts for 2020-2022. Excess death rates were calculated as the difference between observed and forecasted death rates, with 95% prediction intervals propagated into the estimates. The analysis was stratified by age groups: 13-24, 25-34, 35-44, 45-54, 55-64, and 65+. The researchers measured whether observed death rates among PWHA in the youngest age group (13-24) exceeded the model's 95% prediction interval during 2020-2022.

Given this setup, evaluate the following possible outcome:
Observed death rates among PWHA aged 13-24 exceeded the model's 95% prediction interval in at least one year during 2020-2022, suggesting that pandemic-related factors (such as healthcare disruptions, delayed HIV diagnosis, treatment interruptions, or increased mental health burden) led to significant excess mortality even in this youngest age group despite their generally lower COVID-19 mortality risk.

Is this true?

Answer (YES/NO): NO